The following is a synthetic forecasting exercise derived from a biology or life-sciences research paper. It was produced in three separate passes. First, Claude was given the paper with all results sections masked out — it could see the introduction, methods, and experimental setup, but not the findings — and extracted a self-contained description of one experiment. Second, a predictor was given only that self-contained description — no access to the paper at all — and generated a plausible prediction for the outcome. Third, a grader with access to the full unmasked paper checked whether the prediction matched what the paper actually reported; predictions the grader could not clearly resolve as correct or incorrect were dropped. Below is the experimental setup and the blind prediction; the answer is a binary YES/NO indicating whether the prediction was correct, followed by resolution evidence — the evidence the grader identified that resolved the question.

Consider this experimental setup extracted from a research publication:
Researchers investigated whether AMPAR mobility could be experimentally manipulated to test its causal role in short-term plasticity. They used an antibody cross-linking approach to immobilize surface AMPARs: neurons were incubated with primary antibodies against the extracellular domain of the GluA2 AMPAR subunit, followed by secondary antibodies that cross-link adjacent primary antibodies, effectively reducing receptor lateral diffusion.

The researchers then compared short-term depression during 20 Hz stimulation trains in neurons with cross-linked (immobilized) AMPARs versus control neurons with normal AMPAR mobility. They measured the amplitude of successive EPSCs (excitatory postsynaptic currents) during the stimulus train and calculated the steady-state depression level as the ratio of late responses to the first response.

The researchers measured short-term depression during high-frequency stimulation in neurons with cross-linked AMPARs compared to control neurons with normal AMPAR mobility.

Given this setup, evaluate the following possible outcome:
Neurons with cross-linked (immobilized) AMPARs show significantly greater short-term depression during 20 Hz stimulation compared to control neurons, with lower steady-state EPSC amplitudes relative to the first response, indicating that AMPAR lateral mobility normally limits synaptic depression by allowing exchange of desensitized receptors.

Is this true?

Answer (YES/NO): YES